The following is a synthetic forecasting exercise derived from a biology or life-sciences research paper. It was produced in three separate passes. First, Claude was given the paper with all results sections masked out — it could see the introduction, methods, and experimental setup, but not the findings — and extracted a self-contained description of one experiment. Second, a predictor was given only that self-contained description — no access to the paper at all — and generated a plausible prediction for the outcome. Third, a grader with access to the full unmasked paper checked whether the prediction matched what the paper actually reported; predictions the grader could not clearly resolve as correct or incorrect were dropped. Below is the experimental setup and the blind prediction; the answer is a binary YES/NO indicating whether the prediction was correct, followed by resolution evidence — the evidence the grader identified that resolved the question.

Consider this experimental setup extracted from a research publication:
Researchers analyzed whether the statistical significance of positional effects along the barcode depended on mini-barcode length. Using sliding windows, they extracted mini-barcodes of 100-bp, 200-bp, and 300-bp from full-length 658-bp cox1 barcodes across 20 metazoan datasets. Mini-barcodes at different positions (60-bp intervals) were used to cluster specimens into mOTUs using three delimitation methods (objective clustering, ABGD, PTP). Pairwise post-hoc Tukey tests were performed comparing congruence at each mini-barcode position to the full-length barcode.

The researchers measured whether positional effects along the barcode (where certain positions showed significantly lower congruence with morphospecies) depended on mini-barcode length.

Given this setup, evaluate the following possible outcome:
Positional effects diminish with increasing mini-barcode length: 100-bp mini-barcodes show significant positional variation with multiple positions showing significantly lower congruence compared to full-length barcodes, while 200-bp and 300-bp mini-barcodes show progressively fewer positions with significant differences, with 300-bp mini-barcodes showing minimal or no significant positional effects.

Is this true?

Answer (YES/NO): YES